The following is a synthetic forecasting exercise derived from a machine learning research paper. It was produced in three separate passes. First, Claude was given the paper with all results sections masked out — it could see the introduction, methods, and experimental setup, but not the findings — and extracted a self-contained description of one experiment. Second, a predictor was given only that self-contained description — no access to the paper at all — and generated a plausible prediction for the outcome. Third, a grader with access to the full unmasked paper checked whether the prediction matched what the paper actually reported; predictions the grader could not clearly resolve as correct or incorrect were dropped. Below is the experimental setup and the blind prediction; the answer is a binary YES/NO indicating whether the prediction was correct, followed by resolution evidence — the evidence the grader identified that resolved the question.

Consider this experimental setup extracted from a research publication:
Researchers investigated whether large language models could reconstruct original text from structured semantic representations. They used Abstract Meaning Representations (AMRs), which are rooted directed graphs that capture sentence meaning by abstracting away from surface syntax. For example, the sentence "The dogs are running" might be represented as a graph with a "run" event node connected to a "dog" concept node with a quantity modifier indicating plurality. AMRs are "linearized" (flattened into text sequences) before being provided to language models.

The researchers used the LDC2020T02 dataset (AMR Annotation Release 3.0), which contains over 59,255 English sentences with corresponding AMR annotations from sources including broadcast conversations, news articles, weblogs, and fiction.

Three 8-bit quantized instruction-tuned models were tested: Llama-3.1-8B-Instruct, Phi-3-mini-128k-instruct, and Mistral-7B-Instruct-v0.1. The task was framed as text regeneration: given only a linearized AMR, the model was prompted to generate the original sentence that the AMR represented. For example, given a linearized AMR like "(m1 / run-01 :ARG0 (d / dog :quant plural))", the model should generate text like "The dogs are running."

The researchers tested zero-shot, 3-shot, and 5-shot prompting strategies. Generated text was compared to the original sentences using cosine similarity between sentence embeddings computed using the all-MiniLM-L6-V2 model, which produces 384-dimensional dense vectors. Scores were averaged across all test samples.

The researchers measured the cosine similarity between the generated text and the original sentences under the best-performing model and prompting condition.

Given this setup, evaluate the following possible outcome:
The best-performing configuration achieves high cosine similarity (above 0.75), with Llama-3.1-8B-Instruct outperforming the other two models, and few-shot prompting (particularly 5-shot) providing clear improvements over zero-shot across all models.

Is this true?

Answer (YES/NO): NO